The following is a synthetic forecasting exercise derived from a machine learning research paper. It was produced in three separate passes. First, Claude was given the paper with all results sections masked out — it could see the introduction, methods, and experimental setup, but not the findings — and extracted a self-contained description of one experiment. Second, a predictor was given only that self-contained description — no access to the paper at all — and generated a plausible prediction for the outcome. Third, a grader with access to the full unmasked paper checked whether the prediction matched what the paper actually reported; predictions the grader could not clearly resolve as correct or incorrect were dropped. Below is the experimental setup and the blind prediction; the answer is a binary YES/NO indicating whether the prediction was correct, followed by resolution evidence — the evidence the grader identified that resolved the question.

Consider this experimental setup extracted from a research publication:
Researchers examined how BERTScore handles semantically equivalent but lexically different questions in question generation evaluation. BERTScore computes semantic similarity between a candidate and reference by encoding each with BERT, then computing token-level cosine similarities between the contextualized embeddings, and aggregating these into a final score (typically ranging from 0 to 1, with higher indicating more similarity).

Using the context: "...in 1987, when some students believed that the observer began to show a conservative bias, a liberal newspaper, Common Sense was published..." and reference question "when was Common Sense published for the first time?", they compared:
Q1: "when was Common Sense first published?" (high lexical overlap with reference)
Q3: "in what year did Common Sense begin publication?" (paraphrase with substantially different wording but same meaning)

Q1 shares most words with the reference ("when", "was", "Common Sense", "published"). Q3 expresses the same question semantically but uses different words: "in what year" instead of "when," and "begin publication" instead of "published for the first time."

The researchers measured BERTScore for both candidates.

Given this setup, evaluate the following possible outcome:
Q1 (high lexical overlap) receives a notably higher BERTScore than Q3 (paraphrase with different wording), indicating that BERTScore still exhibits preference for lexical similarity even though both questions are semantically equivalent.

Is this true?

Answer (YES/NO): YES